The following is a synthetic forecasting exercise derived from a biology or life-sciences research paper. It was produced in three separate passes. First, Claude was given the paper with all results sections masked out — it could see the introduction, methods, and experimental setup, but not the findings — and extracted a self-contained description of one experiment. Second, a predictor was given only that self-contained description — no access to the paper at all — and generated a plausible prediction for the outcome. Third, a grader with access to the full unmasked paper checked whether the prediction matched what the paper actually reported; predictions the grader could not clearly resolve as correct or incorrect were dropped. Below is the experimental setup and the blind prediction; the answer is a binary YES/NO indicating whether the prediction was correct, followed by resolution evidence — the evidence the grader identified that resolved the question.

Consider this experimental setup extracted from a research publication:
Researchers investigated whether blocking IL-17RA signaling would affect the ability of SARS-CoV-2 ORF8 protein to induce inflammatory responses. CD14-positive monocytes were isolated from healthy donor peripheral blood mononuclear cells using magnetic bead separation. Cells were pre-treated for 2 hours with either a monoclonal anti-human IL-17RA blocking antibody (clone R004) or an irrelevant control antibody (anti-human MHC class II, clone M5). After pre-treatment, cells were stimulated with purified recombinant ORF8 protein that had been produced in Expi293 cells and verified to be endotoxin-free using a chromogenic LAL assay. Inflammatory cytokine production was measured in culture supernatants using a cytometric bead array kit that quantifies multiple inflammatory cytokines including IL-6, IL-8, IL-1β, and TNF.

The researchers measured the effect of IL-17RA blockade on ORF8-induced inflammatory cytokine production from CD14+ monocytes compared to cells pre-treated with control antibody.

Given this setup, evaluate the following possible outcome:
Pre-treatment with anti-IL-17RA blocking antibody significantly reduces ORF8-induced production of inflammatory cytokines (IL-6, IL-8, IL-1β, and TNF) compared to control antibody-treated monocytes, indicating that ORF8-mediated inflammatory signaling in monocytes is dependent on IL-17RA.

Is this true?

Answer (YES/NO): NO